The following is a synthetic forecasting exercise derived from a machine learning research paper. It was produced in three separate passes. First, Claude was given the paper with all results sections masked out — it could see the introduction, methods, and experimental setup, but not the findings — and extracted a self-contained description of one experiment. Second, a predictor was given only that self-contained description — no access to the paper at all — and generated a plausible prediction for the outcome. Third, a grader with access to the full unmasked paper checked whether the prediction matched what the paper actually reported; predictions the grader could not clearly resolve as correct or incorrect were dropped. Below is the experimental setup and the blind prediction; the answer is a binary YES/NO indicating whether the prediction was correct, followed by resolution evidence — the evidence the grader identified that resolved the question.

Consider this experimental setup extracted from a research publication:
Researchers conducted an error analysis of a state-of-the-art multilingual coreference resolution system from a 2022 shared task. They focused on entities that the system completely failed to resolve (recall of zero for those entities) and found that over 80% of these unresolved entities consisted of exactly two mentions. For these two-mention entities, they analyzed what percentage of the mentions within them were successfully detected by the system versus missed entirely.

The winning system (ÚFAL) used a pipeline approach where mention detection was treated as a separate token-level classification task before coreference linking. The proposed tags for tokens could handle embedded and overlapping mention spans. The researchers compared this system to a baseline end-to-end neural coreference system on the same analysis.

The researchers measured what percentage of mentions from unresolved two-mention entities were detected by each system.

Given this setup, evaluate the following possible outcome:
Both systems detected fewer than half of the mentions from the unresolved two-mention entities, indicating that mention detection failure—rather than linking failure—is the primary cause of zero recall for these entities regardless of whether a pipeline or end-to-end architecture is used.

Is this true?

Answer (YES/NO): YES